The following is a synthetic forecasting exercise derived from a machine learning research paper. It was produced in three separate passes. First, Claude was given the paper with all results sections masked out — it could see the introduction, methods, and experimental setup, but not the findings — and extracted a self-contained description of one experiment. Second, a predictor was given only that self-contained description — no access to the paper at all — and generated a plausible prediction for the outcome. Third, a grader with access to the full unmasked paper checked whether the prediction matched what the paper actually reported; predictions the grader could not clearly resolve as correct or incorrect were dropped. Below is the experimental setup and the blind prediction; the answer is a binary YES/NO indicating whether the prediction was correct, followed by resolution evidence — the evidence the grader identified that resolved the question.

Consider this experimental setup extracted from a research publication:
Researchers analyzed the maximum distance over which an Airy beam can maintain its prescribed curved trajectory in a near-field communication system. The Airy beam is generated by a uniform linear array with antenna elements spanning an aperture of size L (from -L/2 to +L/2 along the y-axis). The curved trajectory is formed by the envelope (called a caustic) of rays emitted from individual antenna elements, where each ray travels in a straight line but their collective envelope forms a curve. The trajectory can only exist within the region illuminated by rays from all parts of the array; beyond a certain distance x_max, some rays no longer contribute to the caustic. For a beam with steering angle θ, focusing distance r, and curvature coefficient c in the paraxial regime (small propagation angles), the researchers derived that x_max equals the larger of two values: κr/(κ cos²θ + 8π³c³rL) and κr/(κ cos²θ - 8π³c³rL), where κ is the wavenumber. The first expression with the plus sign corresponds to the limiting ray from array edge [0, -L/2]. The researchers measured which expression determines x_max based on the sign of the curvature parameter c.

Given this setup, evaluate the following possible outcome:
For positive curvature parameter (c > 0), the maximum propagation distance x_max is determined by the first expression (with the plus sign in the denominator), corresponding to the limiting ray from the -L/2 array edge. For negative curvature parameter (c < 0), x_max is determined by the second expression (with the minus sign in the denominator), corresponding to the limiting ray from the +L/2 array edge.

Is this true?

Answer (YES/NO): NO